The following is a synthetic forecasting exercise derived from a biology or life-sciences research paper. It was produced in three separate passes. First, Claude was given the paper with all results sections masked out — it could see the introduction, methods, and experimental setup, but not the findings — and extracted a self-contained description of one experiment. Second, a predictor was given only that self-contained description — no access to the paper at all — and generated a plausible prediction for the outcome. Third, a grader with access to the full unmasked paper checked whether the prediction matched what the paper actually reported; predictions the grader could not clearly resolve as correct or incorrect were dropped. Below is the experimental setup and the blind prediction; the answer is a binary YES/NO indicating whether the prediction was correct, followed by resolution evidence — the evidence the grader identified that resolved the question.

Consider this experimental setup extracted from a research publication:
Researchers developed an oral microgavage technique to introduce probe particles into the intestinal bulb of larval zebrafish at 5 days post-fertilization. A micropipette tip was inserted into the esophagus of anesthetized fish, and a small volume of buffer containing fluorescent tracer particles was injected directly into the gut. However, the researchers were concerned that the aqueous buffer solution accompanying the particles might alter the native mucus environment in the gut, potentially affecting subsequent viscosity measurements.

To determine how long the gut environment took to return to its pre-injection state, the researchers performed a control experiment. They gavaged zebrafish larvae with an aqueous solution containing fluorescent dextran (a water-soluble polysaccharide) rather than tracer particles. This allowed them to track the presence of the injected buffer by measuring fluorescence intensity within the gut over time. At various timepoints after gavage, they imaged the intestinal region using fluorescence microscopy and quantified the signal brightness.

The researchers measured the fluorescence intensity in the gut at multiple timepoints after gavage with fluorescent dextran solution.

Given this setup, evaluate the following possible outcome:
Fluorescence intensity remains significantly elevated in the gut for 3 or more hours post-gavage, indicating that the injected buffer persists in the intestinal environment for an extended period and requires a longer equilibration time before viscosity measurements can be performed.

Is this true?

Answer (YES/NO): NO